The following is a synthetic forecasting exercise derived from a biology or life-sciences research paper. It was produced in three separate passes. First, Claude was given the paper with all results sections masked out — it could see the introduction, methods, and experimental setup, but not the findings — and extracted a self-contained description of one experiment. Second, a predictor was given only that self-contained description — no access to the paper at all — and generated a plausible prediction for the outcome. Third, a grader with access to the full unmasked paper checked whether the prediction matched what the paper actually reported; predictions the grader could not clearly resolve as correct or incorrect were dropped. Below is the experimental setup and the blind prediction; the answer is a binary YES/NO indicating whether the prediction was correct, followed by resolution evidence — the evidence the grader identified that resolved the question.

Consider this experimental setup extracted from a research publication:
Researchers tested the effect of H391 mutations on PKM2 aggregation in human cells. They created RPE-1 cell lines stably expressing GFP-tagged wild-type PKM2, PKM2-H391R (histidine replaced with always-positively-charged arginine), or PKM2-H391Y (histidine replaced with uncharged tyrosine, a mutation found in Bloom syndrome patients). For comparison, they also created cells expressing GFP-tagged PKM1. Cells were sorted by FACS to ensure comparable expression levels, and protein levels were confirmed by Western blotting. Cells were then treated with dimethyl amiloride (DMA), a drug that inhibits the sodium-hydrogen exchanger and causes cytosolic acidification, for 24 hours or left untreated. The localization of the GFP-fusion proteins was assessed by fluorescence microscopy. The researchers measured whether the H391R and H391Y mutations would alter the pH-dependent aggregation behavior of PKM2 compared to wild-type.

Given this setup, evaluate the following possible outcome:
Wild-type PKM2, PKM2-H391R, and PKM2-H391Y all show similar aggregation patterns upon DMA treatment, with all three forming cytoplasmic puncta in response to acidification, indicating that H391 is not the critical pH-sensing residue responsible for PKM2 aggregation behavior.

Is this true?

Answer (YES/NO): NO